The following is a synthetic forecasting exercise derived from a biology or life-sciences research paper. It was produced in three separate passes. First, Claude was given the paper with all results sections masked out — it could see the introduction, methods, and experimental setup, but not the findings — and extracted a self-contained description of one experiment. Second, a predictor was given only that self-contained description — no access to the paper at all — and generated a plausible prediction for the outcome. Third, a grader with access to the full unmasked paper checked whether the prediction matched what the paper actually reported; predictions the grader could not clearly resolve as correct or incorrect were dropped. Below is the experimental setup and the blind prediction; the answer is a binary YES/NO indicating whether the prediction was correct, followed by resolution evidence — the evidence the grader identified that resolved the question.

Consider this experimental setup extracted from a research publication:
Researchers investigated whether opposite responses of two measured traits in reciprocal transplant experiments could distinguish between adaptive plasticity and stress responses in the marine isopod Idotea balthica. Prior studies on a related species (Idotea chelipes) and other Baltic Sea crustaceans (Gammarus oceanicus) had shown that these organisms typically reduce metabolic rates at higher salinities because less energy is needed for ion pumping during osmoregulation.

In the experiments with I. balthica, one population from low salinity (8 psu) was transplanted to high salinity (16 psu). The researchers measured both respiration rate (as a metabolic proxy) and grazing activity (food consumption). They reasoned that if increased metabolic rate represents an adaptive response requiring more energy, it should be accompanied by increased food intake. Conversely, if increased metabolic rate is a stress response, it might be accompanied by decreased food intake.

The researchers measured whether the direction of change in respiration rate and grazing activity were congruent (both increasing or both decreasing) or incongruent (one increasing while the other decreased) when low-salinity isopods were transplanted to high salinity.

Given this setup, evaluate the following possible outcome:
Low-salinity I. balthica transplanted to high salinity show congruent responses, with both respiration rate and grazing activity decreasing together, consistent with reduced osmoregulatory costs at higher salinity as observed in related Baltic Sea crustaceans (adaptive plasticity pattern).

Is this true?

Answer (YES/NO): NO